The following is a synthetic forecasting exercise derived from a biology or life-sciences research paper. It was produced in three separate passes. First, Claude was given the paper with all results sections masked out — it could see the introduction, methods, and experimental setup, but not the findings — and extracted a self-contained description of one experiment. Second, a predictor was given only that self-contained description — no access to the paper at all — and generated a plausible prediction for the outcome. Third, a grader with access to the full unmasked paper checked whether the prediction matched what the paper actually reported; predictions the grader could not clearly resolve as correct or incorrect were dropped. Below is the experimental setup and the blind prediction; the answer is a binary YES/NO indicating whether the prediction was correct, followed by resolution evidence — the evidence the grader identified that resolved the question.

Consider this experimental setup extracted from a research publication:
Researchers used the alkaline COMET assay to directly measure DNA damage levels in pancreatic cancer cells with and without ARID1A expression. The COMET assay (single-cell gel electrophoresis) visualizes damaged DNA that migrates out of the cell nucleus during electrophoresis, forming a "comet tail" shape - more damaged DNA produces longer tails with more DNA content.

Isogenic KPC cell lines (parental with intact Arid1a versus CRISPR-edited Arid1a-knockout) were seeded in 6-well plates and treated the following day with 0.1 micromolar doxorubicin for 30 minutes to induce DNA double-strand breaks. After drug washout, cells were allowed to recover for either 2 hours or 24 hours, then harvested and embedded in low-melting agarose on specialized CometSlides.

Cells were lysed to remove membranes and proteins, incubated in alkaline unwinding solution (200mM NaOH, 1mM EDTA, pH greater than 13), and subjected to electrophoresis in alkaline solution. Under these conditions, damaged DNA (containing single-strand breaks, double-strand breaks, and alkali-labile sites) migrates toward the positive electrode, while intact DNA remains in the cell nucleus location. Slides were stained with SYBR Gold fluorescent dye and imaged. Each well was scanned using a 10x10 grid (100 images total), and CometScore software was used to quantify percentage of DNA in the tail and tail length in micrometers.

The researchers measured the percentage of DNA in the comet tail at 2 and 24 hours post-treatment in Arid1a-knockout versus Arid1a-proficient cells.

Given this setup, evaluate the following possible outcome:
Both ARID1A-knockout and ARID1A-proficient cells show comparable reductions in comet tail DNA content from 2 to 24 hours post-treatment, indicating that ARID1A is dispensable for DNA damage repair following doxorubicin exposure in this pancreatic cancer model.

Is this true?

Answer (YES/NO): NO